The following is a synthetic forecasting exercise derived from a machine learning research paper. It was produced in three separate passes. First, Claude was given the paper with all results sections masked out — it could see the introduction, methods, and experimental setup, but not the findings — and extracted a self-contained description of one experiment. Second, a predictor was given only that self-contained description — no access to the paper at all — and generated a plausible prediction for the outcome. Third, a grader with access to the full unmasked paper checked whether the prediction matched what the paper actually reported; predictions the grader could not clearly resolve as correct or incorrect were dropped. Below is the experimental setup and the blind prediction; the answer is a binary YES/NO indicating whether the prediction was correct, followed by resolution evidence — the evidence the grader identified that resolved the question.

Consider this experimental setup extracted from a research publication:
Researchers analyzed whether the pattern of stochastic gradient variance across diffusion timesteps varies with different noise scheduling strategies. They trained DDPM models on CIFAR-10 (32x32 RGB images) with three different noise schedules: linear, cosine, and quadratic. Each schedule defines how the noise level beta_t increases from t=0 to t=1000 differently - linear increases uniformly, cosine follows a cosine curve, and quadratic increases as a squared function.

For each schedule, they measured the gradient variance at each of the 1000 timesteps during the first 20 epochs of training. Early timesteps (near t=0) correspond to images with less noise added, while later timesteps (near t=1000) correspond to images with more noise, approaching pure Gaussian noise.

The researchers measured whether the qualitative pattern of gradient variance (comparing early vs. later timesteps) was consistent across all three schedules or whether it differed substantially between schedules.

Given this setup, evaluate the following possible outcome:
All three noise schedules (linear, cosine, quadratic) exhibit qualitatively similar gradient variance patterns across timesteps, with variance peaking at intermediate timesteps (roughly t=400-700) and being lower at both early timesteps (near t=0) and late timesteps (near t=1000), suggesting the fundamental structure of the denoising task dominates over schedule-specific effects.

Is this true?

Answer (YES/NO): NO